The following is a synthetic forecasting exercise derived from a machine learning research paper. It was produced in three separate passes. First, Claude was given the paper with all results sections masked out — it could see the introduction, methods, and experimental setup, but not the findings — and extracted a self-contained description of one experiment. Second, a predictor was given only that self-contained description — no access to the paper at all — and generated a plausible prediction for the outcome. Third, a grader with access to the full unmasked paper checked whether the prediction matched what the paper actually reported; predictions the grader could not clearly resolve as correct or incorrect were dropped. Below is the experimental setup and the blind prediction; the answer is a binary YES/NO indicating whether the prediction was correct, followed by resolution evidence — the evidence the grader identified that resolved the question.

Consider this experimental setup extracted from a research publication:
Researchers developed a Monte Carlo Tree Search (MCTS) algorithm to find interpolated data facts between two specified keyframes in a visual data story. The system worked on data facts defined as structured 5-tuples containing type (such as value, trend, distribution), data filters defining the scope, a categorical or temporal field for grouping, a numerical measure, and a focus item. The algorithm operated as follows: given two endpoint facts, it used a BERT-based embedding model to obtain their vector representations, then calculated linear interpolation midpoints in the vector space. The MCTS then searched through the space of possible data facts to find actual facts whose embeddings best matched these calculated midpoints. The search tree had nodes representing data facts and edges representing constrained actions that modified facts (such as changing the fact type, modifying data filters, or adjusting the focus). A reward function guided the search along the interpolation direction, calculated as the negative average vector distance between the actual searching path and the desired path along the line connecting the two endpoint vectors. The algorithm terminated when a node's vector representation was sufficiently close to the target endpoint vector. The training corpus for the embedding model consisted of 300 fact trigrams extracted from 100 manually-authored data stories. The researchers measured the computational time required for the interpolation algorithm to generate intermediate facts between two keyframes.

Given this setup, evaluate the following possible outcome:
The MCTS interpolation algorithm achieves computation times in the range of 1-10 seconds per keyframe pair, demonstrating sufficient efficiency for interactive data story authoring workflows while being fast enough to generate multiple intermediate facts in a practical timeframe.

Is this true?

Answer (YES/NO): NO